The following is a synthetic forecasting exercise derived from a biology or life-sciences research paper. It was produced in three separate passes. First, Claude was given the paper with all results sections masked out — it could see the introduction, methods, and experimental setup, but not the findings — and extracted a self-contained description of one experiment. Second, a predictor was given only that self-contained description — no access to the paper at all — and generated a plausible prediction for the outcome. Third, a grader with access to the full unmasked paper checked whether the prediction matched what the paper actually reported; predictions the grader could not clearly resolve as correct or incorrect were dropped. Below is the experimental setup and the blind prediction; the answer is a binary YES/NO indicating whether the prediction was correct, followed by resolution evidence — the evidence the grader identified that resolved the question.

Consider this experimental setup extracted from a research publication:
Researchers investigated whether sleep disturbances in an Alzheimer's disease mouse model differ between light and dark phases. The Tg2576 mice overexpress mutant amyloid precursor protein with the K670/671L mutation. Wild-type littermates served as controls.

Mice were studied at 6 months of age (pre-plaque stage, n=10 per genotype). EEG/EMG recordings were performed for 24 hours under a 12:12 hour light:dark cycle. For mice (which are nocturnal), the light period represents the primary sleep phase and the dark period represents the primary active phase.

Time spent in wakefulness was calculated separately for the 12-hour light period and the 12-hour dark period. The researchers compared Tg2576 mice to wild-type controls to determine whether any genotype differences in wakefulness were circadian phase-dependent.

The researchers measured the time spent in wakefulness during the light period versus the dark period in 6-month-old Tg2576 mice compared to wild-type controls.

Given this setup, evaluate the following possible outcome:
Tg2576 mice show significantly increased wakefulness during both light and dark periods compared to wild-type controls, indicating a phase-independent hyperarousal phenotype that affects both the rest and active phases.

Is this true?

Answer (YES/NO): NO